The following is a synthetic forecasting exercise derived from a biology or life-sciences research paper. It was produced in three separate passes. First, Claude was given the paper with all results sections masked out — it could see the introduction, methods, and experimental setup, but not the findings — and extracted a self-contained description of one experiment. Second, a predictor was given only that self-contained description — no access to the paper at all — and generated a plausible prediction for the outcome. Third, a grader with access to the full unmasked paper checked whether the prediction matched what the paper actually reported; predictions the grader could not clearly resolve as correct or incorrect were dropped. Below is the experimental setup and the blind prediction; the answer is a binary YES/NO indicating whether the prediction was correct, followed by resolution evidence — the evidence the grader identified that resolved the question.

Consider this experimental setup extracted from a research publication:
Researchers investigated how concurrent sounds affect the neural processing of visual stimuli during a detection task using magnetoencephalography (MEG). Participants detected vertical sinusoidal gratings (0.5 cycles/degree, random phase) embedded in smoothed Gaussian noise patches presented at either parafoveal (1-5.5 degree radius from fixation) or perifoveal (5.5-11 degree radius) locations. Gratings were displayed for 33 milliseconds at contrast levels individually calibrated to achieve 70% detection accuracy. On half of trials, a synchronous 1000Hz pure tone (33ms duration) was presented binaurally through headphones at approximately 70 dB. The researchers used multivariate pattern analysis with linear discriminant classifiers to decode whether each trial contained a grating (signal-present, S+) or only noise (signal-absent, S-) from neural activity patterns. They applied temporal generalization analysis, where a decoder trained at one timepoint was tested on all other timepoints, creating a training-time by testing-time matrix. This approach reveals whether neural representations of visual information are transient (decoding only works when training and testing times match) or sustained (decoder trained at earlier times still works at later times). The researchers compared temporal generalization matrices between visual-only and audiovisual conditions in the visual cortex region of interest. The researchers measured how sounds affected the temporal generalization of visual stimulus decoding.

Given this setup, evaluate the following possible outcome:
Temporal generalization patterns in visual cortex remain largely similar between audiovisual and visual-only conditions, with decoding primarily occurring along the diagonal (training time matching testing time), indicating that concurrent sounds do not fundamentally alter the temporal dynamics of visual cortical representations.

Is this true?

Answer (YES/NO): NO